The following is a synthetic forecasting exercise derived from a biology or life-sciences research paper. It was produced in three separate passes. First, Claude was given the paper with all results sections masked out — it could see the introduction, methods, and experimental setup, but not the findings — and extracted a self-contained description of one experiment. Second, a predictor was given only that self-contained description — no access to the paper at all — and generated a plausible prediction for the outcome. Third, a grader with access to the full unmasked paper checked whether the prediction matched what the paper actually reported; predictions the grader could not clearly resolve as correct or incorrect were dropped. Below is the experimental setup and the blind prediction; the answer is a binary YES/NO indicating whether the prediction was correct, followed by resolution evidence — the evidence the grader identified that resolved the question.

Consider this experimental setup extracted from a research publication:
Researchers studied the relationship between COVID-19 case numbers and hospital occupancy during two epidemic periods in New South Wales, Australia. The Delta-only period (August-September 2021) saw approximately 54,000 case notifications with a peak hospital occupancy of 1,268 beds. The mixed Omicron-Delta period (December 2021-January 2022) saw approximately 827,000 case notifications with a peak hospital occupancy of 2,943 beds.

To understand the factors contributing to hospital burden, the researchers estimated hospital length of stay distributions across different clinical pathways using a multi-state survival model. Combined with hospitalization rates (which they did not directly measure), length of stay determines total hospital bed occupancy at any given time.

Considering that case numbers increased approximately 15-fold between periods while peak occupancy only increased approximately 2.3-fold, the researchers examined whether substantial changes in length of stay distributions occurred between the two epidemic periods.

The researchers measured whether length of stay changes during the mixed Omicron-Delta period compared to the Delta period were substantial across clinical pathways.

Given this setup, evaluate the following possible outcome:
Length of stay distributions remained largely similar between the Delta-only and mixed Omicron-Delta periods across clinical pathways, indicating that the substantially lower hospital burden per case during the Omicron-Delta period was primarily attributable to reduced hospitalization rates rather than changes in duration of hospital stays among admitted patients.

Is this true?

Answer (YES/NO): NO